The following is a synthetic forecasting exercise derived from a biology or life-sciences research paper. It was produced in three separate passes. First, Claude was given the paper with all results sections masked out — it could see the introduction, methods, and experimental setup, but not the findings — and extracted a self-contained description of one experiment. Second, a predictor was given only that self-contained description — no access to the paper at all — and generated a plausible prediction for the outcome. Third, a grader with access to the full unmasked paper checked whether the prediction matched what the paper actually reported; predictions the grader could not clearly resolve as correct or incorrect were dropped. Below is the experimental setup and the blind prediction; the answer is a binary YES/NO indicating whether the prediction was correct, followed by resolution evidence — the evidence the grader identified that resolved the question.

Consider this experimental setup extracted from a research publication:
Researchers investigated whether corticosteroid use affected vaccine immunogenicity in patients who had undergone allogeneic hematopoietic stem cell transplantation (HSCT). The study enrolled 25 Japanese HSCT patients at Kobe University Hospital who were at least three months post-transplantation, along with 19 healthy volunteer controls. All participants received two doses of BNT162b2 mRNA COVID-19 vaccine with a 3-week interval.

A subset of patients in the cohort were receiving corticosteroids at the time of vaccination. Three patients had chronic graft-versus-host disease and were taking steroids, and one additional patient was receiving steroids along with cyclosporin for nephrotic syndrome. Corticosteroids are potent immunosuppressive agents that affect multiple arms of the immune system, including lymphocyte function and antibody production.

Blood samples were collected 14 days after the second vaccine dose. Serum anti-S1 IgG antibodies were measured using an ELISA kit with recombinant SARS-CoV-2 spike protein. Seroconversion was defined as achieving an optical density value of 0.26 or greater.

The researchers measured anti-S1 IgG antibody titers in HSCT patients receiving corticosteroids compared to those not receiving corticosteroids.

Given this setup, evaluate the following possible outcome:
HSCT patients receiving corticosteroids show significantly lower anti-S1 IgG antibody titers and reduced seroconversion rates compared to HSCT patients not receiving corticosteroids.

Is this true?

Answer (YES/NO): YES